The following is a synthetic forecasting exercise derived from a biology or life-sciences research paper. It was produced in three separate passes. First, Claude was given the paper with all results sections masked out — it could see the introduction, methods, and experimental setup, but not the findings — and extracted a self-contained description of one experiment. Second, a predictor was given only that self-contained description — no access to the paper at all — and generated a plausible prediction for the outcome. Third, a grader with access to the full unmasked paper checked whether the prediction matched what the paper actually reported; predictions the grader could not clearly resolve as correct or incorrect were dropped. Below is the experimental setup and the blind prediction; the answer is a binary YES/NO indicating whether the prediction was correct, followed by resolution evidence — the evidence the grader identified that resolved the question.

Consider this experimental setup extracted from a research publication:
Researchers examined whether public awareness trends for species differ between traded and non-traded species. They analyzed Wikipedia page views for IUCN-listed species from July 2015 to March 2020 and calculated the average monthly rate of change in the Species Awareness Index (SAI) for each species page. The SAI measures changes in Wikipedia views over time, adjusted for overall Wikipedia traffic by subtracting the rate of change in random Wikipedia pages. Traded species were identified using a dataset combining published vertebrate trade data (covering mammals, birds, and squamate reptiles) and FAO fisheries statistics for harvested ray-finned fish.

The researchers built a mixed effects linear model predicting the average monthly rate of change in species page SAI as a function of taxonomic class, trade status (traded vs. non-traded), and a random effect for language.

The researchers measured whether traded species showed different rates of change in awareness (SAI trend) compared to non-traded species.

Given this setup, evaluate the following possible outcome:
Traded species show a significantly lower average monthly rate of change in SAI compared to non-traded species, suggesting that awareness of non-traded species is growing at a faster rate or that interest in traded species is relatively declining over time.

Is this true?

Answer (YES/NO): NO